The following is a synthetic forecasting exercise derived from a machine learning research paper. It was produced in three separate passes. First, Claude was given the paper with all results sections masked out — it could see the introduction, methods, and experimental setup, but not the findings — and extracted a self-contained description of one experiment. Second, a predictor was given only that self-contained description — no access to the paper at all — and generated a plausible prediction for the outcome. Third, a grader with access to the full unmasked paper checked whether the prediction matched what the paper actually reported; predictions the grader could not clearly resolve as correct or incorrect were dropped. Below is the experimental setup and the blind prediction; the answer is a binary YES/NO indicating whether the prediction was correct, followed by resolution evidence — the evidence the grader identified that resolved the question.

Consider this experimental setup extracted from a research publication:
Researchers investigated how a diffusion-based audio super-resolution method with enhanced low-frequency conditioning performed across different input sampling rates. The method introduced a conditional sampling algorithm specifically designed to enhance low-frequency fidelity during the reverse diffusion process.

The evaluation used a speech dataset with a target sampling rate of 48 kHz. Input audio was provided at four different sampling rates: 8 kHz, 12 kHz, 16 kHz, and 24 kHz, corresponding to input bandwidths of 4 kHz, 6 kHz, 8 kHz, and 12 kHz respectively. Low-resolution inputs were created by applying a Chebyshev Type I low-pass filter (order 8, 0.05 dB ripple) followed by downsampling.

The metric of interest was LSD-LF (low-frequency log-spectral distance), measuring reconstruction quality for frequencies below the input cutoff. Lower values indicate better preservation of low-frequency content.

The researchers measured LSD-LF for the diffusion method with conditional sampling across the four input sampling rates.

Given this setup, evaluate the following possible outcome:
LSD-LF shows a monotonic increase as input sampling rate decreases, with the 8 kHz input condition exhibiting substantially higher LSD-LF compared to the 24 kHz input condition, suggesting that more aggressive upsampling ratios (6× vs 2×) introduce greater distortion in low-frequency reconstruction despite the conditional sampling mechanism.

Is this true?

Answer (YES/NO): NO